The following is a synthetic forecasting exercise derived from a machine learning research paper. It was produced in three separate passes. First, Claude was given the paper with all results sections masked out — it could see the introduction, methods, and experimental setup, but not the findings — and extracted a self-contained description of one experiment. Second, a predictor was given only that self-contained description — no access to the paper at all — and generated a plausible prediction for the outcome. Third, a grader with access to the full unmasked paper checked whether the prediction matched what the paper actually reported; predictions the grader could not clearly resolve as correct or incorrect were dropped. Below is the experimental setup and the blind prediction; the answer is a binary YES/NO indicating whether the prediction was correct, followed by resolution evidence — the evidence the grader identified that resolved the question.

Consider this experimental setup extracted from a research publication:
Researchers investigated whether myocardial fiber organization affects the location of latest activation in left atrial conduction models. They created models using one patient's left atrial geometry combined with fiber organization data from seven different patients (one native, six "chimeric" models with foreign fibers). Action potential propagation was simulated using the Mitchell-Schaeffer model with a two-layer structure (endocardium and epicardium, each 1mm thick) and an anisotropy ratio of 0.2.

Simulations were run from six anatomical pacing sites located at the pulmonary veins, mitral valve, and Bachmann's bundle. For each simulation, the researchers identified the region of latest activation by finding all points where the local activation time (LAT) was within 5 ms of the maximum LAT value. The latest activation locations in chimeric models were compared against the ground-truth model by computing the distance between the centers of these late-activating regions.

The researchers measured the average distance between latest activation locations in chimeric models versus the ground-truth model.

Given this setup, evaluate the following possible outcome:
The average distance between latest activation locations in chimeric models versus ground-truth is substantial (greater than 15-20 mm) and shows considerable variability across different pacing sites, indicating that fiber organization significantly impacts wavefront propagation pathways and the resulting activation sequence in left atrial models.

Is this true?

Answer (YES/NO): NO